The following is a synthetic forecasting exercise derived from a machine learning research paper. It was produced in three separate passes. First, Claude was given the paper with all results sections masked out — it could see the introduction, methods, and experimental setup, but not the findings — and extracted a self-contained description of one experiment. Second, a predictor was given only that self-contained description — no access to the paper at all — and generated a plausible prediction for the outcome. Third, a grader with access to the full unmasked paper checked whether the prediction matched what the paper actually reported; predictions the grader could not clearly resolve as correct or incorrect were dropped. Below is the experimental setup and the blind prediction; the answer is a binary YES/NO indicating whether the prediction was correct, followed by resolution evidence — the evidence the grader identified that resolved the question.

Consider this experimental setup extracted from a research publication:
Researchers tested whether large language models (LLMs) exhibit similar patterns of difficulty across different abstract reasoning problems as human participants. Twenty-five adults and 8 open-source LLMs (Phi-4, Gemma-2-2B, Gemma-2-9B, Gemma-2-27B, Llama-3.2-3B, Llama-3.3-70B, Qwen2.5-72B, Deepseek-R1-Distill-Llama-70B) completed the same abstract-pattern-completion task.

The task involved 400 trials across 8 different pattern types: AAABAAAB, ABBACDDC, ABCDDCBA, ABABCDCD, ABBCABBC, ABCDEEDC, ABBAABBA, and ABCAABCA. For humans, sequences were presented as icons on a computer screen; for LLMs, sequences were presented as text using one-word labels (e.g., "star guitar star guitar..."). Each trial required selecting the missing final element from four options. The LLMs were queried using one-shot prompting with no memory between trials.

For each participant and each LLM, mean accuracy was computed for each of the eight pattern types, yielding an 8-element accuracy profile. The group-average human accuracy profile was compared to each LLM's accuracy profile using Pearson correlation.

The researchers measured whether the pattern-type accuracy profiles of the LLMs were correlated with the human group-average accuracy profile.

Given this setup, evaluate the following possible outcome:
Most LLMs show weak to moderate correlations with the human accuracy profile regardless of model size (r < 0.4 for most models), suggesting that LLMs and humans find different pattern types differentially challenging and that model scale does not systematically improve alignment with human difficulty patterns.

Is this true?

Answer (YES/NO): NO